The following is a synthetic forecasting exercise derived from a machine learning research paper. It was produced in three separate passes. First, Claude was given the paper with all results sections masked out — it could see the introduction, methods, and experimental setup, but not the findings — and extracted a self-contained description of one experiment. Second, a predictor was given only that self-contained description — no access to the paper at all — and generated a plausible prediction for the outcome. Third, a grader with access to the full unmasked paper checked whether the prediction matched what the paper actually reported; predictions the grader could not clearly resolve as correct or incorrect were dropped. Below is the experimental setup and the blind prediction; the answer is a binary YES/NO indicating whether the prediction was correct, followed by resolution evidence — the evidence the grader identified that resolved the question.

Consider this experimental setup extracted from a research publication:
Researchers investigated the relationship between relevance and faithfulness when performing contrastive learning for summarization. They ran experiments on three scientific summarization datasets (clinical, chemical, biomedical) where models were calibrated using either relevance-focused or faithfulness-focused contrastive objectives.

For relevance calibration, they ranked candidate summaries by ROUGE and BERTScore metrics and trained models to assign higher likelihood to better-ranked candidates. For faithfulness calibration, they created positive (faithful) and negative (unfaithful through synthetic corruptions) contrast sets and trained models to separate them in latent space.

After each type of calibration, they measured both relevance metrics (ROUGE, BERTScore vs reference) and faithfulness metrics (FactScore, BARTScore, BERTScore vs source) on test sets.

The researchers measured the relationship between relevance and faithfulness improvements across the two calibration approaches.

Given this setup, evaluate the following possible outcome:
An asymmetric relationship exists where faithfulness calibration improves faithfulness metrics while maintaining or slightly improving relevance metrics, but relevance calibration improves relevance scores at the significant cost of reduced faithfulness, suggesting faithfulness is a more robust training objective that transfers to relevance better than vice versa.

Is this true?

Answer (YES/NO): NO